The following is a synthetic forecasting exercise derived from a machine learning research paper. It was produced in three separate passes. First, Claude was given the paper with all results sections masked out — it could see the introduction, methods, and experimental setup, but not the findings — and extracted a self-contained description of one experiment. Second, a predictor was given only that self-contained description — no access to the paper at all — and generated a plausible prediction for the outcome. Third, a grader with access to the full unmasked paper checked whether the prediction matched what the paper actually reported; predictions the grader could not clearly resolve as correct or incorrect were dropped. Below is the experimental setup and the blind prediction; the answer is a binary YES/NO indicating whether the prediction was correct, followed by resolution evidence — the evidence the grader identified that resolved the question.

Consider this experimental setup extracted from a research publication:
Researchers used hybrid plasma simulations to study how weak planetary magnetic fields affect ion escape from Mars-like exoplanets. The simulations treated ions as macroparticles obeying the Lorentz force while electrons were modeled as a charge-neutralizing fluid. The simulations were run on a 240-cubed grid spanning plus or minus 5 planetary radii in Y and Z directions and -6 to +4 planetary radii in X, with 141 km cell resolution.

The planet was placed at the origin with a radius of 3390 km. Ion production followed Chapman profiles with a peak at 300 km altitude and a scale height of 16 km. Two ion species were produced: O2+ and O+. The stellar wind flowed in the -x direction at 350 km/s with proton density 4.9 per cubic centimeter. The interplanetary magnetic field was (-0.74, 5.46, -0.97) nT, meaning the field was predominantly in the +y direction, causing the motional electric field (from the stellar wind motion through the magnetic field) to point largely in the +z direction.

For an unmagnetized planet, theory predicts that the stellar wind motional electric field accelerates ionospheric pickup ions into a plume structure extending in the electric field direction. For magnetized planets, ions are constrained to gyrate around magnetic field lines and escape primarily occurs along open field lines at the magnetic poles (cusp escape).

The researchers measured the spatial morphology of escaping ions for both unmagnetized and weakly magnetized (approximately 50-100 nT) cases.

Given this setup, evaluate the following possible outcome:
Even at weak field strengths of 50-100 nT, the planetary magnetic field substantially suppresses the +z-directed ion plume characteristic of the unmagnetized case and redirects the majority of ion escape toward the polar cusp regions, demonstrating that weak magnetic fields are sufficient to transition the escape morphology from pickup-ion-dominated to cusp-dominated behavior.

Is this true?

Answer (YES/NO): NO